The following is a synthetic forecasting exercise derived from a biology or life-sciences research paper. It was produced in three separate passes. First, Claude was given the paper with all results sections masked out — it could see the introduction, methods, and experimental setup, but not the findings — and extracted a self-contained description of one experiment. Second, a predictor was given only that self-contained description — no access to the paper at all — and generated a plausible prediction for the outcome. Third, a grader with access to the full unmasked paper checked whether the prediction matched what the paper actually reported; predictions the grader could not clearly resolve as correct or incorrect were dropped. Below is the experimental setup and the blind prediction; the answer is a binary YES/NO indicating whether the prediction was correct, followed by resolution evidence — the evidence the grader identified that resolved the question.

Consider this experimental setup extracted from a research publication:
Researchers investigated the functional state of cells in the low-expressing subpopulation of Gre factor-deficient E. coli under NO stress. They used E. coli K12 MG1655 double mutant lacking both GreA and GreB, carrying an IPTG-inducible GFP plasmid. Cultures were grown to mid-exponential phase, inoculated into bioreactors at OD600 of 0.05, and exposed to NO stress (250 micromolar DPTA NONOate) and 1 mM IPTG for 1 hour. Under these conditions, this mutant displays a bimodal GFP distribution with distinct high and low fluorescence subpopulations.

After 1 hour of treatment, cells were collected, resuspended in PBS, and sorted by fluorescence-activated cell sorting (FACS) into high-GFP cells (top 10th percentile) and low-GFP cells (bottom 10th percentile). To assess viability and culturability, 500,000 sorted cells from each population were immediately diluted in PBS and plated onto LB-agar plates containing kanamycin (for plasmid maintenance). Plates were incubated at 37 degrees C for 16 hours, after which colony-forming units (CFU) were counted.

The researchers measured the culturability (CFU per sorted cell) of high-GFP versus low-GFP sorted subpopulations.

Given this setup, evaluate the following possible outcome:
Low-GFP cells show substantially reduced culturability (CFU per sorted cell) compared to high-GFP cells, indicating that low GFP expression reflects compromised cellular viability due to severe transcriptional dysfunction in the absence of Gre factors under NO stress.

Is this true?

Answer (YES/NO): NO